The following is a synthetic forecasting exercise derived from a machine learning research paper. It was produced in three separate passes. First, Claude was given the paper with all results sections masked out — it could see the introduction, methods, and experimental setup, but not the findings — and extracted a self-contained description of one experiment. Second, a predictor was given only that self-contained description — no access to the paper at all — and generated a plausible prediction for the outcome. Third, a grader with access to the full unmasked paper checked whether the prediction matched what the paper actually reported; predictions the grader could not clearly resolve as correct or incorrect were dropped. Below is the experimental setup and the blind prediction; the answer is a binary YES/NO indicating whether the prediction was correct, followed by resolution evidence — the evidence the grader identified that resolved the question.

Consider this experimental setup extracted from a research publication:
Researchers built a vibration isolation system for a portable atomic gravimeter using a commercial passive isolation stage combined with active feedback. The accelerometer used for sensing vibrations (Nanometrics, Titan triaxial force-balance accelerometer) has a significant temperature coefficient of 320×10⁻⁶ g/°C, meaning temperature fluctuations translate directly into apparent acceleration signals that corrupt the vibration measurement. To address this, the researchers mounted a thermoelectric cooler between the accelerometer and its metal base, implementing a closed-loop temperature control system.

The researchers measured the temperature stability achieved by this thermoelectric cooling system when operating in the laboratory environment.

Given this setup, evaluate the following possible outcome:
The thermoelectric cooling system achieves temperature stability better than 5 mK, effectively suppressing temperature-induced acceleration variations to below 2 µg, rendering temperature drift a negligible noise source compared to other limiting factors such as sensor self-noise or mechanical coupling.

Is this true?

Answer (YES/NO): NO